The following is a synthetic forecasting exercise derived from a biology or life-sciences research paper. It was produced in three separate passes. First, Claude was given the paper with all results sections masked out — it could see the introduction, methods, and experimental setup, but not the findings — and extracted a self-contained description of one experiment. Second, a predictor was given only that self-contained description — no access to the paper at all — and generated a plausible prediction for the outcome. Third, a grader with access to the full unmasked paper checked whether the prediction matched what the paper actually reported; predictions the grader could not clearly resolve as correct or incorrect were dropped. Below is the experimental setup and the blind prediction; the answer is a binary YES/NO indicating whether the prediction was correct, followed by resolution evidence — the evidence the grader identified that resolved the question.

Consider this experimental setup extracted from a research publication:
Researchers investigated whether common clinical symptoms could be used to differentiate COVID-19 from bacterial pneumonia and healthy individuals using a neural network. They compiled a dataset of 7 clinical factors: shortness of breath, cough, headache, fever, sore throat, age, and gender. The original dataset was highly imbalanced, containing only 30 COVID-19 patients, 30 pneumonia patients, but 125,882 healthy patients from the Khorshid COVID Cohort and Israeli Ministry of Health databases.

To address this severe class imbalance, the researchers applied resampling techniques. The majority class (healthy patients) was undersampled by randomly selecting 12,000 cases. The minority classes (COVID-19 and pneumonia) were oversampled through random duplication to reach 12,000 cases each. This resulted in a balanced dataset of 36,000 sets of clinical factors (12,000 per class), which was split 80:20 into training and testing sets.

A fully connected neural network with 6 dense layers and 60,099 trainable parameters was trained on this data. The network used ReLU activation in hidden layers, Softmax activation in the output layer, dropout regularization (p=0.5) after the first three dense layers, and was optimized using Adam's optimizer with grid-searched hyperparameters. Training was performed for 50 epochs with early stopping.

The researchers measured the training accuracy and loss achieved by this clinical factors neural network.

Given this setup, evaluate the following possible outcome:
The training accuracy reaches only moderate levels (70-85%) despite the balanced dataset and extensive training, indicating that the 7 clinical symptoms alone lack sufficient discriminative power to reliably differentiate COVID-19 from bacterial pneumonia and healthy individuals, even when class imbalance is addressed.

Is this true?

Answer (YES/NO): NO